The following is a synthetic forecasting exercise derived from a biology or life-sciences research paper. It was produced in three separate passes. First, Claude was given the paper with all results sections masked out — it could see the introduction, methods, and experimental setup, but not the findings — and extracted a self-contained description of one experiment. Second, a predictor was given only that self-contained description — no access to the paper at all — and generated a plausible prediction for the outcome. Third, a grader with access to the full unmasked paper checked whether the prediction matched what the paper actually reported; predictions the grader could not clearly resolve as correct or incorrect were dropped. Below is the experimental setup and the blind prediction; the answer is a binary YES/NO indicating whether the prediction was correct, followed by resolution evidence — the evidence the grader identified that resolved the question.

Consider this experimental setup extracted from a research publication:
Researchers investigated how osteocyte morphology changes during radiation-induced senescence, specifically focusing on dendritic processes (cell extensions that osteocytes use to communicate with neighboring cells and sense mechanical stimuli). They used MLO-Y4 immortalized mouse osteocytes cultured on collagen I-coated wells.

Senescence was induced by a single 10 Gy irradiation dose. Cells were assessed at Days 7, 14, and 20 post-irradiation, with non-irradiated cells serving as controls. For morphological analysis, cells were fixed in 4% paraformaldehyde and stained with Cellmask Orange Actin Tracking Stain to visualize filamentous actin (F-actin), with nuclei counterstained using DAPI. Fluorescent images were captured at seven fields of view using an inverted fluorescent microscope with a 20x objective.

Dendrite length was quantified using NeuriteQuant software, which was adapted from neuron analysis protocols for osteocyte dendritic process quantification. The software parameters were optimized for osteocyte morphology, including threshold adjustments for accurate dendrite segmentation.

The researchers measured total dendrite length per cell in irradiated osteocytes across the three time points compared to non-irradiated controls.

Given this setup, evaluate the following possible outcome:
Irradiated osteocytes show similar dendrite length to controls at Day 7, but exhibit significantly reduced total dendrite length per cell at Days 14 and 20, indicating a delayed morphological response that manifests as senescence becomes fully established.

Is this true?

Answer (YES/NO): YES